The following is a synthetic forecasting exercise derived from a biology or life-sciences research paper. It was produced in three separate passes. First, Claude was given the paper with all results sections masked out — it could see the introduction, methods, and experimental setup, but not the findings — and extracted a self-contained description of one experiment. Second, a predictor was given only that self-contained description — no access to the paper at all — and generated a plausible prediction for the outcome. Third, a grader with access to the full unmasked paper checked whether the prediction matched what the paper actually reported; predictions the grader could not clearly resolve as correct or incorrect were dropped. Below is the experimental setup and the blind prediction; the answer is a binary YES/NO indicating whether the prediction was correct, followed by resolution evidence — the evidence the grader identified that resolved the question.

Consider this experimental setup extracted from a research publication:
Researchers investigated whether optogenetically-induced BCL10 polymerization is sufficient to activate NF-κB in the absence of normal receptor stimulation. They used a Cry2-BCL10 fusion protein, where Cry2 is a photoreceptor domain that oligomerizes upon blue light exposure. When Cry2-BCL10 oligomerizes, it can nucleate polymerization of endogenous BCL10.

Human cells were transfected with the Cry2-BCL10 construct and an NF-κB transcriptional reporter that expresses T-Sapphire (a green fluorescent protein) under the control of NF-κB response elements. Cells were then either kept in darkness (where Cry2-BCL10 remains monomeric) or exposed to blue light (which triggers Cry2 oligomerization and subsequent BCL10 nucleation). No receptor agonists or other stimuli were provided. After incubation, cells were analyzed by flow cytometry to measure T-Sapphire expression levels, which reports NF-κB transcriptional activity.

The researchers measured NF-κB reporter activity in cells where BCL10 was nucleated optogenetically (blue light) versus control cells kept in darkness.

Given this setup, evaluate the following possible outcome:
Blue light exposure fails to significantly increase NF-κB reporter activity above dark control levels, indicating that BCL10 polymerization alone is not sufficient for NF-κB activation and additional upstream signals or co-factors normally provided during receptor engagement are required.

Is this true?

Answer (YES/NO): NO